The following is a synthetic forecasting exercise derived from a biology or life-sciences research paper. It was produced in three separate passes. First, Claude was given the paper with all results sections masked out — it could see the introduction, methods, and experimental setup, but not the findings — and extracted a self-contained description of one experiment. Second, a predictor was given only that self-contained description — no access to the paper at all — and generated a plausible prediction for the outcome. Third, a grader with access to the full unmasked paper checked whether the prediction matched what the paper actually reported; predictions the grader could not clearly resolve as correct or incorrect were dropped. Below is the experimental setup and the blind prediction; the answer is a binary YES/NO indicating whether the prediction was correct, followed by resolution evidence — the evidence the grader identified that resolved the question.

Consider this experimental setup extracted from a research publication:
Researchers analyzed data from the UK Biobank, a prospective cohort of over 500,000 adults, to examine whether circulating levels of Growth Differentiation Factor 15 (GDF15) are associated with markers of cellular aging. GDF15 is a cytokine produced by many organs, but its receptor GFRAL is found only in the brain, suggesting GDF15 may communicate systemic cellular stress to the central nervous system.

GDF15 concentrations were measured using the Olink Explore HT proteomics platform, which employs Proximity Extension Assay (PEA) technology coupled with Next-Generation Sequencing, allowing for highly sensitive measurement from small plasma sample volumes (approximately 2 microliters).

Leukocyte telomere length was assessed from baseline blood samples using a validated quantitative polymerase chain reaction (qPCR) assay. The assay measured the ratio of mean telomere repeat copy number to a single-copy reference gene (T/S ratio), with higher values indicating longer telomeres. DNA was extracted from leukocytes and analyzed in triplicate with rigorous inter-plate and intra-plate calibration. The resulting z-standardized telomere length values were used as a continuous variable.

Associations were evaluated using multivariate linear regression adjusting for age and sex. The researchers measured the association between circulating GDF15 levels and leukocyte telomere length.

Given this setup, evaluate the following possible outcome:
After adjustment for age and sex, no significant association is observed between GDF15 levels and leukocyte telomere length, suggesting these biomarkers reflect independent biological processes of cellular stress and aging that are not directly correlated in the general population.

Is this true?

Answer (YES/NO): NO